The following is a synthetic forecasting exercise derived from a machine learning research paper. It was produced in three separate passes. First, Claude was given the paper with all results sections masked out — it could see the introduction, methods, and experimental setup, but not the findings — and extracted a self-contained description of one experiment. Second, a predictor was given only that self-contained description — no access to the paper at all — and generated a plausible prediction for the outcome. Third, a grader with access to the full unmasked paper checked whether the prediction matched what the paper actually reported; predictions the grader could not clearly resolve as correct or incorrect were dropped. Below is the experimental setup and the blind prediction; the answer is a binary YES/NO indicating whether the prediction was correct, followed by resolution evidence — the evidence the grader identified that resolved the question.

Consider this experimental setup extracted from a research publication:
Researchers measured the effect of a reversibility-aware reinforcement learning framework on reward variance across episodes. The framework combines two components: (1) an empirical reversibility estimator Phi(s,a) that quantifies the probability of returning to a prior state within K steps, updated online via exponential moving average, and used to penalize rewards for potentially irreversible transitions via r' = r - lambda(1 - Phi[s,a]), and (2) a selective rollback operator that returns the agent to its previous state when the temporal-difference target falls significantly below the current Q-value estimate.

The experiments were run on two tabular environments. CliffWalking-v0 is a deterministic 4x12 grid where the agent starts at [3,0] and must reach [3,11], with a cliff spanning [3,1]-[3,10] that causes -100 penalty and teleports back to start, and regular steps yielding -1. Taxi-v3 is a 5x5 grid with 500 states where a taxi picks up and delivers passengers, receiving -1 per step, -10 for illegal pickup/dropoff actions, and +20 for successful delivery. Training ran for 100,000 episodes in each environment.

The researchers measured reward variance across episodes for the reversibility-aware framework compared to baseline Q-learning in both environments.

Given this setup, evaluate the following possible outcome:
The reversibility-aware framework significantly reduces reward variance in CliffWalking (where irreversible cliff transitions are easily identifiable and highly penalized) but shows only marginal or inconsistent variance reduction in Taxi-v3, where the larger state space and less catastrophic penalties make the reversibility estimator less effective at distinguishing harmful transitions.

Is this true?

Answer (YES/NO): NO